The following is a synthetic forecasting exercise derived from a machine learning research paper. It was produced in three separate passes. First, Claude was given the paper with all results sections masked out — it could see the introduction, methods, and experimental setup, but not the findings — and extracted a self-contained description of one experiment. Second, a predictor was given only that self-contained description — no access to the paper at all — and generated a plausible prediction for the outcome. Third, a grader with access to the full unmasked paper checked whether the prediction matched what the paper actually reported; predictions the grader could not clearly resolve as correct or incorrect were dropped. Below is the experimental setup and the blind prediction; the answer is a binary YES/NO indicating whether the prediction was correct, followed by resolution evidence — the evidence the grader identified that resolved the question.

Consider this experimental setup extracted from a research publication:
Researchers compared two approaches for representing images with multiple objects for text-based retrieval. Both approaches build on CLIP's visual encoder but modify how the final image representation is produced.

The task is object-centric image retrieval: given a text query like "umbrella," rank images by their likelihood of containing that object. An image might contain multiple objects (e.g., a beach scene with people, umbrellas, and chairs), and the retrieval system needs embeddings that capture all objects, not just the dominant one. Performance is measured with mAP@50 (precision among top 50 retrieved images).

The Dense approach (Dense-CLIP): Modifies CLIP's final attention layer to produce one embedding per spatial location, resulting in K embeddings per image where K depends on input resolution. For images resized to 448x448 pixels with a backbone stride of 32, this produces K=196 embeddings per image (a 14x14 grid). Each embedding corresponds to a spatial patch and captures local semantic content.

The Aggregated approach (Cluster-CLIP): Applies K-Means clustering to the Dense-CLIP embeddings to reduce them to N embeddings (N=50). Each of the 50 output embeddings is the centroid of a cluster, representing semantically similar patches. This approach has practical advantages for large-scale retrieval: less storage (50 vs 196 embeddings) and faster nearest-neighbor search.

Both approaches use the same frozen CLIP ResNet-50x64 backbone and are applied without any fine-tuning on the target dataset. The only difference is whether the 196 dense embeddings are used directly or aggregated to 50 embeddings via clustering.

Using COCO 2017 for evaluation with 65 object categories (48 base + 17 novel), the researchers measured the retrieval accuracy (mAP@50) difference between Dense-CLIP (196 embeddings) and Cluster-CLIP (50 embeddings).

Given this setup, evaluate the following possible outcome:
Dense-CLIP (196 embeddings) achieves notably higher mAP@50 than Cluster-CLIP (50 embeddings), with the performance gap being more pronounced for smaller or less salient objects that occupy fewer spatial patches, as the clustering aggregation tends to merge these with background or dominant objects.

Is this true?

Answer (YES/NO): NO